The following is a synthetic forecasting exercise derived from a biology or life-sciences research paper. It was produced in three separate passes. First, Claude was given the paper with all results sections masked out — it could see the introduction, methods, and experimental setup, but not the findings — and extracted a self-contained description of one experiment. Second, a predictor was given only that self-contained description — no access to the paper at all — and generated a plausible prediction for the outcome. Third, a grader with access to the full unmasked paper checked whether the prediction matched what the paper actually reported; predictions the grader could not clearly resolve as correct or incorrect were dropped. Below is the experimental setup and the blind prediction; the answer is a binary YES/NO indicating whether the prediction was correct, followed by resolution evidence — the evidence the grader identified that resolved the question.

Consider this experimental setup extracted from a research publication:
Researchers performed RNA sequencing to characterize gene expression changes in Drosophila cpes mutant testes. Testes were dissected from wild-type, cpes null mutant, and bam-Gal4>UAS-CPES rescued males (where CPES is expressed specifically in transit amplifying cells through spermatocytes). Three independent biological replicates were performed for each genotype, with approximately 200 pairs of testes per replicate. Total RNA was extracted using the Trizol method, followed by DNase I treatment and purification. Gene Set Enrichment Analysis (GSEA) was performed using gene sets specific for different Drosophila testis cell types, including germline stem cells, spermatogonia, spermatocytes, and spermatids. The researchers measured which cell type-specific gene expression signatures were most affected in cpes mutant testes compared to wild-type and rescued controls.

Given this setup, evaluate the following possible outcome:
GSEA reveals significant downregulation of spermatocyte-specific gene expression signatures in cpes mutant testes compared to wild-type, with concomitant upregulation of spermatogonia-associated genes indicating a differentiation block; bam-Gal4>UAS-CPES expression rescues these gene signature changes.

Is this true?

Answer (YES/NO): YES